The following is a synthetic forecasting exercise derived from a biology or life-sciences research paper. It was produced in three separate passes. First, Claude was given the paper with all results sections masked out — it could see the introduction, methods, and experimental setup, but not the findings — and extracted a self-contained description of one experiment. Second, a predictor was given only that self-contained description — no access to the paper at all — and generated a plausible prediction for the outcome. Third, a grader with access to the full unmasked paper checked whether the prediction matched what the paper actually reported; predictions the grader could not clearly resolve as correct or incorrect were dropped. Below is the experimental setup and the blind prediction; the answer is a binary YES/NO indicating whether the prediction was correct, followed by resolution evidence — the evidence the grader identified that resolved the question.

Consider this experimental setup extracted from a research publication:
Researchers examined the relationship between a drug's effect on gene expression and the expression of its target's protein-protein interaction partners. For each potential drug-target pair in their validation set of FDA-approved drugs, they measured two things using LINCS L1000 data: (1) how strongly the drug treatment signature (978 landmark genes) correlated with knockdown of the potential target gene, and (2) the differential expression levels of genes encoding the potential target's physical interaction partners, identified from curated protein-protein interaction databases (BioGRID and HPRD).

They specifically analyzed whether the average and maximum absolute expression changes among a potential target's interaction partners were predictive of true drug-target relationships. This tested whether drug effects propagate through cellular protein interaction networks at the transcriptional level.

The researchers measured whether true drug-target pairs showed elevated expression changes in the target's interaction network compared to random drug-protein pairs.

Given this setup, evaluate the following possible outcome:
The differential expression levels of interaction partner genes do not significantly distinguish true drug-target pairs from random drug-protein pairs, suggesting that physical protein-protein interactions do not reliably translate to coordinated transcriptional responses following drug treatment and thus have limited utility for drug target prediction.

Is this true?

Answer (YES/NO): NO